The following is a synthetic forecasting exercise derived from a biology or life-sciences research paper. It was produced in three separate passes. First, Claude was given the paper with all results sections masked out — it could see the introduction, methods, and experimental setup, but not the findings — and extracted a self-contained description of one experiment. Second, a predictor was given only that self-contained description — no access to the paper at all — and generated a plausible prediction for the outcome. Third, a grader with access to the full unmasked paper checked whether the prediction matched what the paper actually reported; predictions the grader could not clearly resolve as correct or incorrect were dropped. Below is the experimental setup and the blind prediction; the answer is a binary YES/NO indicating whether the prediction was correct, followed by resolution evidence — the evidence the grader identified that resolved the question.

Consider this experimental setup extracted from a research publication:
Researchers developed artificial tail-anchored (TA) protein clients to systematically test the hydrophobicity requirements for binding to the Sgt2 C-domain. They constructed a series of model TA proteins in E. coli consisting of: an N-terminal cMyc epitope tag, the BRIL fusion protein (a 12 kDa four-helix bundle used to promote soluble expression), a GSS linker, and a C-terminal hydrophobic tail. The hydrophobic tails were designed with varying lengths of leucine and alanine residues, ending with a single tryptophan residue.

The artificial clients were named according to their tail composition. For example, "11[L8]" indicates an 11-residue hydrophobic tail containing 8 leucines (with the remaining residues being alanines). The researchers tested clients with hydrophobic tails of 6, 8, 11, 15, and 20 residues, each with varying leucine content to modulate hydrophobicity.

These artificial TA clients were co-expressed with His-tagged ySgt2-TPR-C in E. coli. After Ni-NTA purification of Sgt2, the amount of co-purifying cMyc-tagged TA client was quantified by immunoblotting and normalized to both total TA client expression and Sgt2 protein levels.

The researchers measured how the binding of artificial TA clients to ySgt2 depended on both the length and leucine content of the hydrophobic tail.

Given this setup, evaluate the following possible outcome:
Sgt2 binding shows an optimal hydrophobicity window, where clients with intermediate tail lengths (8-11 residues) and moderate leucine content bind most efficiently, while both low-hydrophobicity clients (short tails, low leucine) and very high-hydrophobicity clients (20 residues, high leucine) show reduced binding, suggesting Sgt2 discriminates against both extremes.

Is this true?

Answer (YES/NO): NO